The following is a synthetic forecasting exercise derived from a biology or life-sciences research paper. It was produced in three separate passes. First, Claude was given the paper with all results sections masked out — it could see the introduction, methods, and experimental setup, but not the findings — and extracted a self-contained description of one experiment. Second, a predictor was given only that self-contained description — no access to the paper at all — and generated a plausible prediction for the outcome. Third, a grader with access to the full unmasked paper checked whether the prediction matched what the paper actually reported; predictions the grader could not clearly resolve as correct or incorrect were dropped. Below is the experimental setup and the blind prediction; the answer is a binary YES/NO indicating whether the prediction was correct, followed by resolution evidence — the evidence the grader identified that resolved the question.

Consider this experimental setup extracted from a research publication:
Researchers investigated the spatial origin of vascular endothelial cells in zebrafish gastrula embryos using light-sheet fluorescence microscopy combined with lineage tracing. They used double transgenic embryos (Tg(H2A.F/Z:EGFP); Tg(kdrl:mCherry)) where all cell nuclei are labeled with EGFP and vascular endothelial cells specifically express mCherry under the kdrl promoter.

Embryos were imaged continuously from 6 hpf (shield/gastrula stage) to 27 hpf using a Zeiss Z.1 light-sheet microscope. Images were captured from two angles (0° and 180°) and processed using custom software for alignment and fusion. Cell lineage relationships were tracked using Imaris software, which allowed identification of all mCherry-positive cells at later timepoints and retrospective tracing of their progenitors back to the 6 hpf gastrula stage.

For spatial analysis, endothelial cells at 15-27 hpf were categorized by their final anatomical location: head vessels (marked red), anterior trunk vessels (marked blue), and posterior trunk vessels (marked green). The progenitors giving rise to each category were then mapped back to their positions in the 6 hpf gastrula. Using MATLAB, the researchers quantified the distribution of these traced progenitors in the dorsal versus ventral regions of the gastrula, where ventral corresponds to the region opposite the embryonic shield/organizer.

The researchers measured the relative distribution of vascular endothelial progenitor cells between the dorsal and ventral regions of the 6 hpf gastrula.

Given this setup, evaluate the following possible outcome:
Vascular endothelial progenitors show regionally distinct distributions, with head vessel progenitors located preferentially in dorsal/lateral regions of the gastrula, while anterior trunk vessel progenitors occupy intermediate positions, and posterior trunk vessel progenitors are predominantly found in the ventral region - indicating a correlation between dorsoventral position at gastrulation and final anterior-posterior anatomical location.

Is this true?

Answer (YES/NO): YES